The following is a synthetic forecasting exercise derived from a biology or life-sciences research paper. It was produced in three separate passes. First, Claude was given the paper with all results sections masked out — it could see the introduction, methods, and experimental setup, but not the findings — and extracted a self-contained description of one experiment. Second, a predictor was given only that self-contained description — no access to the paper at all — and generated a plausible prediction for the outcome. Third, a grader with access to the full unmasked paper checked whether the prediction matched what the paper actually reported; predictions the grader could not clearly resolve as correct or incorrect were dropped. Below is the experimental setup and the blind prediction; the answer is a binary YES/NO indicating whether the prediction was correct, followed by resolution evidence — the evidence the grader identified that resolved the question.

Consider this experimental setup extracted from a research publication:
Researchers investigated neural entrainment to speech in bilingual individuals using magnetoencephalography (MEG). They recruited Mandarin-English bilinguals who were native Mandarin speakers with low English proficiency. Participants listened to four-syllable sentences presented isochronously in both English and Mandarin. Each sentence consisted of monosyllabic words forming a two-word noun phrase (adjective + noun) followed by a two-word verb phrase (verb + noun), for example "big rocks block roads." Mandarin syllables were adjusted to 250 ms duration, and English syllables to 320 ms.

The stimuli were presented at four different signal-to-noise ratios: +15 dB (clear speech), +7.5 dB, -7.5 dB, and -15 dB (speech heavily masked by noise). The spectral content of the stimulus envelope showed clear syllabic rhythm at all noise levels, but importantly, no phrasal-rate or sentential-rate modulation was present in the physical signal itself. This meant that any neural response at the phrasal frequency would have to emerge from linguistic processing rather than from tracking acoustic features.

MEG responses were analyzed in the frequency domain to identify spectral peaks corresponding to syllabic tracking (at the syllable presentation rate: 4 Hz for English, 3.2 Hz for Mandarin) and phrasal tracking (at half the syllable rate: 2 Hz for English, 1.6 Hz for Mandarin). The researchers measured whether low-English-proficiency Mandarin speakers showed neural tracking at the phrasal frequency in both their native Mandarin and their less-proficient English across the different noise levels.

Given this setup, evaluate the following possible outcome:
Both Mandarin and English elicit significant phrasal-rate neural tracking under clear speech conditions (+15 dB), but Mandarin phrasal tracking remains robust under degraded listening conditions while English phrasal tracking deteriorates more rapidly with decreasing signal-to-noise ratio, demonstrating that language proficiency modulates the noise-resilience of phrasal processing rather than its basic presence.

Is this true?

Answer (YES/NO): NO